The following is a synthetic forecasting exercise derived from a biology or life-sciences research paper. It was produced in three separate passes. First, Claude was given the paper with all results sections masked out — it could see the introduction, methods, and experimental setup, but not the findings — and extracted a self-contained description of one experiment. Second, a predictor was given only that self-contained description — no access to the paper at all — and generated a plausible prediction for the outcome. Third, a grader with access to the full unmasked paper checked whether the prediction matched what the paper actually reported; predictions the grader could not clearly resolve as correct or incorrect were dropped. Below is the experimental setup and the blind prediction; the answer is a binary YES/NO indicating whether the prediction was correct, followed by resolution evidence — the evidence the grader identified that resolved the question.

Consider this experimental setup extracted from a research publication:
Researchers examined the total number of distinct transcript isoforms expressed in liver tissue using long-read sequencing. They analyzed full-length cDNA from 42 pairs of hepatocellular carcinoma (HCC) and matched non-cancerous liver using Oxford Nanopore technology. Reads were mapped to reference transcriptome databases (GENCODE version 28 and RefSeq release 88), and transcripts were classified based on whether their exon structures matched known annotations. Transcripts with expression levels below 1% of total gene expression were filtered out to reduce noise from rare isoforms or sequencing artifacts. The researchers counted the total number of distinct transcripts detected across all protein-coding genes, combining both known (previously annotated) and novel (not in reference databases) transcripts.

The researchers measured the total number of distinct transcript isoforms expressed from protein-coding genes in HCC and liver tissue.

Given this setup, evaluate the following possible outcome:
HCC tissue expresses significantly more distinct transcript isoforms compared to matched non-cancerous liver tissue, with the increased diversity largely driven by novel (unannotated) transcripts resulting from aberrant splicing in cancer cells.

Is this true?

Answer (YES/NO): NO